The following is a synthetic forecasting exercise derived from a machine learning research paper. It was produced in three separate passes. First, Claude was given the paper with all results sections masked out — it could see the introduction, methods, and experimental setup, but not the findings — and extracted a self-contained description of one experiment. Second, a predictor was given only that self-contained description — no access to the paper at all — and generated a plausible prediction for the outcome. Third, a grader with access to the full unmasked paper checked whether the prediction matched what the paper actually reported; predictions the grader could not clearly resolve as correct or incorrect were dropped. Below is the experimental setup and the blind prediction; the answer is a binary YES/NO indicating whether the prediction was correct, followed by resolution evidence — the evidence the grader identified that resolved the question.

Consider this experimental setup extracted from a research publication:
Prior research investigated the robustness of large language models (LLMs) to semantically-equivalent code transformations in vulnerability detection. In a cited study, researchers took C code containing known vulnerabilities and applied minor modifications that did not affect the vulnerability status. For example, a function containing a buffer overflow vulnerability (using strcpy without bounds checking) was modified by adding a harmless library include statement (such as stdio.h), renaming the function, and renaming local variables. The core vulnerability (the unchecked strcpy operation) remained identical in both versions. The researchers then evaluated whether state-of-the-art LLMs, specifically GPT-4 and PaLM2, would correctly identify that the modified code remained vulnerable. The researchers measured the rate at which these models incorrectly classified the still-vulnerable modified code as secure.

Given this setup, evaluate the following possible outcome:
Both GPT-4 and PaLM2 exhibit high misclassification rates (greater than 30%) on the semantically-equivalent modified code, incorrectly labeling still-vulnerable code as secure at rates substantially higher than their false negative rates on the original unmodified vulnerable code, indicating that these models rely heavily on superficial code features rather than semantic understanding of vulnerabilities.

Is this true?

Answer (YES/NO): NO